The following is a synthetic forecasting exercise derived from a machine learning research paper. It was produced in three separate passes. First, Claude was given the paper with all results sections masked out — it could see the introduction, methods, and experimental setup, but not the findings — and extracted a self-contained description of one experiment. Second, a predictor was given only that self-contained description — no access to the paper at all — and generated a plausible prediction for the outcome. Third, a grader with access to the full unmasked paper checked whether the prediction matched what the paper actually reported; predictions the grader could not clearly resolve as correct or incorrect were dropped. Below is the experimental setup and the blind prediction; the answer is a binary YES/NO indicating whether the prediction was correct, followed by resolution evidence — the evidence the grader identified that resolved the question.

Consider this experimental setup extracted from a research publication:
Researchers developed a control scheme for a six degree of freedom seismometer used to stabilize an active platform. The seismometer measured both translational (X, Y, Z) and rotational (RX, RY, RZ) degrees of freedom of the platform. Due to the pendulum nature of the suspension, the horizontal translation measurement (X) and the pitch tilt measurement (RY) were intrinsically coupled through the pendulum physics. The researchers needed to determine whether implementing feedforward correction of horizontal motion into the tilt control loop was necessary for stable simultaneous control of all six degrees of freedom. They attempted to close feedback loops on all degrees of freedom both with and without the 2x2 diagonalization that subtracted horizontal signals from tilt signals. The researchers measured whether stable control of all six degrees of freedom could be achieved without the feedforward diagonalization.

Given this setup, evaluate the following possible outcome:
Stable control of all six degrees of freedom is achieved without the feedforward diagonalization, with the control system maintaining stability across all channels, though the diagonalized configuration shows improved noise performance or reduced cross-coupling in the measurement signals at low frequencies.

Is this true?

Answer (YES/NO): NO